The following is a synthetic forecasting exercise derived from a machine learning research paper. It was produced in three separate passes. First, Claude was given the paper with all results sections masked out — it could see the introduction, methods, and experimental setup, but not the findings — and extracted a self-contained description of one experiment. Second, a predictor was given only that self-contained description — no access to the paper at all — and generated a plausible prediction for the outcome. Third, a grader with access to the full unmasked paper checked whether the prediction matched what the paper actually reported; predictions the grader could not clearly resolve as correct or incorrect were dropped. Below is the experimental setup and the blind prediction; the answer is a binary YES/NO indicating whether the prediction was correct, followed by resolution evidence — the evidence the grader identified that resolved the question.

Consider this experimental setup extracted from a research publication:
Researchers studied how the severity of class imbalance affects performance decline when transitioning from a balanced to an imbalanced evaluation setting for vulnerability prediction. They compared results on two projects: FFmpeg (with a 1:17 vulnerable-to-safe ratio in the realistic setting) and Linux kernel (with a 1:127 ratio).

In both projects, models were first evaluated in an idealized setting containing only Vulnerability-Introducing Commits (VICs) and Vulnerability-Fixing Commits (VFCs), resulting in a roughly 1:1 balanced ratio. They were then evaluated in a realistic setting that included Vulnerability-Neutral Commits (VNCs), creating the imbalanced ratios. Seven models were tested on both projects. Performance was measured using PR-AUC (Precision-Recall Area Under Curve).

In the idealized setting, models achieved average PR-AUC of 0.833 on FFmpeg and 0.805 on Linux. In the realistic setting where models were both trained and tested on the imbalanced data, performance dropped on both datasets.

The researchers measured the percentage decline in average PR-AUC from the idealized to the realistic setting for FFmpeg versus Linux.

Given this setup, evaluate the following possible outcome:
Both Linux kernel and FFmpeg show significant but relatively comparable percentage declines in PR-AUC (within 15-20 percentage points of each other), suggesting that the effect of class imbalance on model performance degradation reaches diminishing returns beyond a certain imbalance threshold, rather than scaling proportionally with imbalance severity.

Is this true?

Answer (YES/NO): YES